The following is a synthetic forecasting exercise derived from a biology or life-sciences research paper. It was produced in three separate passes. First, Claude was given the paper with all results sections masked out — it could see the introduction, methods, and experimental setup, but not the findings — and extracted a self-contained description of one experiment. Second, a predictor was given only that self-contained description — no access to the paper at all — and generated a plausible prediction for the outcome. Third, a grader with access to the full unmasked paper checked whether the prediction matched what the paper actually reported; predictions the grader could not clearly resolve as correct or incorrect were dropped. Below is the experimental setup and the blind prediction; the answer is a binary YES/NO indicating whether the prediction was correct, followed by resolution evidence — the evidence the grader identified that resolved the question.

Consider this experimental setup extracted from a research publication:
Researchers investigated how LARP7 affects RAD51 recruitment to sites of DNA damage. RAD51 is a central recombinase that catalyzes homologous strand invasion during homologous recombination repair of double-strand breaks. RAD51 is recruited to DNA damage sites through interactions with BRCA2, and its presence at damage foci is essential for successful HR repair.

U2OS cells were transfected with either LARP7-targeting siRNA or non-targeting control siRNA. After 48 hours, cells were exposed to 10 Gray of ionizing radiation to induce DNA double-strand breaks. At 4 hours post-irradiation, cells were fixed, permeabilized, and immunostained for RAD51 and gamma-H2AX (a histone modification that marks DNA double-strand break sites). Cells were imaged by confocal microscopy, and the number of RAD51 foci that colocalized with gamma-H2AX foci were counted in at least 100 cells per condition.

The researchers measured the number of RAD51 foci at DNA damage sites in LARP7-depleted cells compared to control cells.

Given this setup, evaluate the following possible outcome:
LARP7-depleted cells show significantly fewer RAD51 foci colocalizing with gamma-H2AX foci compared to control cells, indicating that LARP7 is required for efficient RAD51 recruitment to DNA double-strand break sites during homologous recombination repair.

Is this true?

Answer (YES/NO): NO